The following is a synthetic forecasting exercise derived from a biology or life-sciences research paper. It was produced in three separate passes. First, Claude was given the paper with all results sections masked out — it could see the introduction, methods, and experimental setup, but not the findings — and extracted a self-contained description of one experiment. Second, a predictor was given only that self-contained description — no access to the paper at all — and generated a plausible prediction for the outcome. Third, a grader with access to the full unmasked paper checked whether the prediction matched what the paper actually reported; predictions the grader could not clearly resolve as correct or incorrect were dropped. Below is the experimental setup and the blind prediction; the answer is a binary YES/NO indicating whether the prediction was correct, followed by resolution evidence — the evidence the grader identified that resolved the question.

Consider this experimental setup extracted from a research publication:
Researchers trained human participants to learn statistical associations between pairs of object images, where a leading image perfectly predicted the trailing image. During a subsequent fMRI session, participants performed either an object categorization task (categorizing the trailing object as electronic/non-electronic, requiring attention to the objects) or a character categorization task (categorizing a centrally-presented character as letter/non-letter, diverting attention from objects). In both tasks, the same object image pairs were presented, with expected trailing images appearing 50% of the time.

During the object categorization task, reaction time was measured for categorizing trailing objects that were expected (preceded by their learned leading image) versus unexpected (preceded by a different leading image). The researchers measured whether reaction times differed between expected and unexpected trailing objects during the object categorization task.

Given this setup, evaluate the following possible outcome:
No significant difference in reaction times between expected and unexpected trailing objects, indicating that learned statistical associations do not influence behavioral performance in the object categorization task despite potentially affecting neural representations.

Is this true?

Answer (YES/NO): NO